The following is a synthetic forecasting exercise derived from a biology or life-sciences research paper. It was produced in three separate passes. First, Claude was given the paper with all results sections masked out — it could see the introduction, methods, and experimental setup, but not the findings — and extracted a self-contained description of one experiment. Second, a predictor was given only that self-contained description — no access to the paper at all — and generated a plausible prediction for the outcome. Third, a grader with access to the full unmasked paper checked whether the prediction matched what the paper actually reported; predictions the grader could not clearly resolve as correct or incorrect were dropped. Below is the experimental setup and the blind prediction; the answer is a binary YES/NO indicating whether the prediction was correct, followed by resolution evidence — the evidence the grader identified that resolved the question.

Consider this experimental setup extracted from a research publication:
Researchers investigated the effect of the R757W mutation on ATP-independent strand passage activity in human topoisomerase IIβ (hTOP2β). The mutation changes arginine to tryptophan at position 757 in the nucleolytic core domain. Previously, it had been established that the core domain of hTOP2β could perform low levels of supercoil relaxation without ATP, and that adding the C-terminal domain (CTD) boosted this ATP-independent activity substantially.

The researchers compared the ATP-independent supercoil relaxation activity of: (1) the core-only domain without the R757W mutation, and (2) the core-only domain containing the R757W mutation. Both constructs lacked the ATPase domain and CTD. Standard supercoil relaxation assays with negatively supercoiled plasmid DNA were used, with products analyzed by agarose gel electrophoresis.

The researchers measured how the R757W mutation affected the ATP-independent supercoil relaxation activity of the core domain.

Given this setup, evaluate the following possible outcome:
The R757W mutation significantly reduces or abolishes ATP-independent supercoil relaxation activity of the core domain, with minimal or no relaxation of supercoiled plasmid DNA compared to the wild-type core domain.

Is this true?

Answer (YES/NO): NO